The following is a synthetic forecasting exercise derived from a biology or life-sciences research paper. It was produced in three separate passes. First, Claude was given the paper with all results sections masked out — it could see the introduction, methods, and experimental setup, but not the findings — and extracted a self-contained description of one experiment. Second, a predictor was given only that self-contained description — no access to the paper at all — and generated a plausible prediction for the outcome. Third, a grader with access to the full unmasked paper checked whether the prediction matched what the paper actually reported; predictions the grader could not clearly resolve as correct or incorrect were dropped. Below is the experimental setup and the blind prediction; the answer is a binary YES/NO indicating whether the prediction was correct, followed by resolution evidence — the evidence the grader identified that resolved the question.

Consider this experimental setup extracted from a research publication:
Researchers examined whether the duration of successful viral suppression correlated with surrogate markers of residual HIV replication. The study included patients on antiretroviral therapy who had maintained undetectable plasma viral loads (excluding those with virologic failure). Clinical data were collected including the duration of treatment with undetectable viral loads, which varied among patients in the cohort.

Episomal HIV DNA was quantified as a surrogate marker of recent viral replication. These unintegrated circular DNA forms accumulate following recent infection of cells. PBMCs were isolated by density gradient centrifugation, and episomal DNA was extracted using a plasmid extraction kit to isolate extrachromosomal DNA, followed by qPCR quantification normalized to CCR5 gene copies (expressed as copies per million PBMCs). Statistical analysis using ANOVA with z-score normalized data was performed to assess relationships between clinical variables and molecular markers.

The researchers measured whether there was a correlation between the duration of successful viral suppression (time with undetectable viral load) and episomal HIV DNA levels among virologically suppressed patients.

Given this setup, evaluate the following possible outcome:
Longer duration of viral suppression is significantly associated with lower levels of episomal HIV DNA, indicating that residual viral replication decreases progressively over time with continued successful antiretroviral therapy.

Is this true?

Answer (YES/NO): YES